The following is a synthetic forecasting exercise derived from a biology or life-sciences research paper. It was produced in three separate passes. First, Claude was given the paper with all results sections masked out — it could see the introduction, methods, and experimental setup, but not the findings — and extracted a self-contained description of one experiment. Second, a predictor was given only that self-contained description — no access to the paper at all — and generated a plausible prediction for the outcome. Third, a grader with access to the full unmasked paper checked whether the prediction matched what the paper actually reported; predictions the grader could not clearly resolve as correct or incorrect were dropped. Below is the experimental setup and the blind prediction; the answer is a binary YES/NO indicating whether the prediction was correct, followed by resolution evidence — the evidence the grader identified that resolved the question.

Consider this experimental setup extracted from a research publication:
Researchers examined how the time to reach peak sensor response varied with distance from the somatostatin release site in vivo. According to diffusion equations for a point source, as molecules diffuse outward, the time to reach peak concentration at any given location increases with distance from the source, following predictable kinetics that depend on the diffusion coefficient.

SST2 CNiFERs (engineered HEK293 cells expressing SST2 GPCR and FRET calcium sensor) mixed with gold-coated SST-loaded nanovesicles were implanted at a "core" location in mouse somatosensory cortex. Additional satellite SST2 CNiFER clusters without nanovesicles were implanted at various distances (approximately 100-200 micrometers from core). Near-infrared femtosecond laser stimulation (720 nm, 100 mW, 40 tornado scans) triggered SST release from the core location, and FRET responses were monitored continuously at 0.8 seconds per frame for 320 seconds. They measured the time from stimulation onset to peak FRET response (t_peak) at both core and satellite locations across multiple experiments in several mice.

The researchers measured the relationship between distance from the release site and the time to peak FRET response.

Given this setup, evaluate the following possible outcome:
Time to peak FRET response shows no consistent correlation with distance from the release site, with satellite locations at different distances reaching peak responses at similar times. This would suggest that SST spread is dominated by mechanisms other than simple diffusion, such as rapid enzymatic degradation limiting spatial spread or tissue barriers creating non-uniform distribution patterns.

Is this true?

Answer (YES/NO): NO